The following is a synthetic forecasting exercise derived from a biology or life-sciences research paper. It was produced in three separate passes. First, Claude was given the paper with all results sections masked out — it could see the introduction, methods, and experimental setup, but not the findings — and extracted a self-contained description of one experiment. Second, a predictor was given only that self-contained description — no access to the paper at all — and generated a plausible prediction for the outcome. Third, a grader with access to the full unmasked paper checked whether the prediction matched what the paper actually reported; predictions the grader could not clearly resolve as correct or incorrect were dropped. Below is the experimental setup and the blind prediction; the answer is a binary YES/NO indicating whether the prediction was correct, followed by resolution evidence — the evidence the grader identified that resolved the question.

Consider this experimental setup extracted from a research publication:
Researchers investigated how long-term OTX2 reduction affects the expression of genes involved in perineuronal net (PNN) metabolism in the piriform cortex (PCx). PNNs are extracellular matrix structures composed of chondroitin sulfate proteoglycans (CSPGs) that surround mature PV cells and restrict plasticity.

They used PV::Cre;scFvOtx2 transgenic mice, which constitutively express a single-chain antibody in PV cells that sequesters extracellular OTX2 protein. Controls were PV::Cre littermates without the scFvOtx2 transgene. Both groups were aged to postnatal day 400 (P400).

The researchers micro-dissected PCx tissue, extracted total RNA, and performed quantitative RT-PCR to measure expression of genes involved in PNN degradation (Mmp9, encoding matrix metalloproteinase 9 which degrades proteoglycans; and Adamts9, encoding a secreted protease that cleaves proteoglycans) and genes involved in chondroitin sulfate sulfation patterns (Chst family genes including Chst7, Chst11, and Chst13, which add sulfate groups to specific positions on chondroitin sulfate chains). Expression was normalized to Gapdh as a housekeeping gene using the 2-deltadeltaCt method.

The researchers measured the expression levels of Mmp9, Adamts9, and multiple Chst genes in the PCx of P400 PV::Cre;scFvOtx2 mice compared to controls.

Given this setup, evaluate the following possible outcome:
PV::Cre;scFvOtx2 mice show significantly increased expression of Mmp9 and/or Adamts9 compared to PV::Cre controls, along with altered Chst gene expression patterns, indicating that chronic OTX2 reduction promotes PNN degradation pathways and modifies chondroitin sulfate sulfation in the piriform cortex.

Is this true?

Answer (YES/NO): YES